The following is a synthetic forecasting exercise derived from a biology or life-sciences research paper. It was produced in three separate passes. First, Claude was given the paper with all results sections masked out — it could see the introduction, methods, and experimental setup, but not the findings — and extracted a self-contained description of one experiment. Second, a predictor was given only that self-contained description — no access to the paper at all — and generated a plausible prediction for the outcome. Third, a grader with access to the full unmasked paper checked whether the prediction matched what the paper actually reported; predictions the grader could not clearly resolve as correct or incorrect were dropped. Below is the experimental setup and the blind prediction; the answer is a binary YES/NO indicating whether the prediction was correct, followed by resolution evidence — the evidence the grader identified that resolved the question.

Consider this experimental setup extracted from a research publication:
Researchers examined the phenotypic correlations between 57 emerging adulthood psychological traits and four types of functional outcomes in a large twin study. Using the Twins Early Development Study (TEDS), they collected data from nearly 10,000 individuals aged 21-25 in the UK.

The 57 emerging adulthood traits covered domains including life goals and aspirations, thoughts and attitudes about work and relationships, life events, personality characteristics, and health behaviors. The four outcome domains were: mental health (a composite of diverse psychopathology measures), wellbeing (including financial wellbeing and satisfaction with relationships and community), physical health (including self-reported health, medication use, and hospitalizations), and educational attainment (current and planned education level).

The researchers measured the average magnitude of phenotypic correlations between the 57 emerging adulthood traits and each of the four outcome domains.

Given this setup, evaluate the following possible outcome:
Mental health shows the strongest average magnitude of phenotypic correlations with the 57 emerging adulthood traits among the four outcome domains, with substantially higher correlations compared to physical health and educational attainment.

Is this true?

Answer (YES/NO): YES